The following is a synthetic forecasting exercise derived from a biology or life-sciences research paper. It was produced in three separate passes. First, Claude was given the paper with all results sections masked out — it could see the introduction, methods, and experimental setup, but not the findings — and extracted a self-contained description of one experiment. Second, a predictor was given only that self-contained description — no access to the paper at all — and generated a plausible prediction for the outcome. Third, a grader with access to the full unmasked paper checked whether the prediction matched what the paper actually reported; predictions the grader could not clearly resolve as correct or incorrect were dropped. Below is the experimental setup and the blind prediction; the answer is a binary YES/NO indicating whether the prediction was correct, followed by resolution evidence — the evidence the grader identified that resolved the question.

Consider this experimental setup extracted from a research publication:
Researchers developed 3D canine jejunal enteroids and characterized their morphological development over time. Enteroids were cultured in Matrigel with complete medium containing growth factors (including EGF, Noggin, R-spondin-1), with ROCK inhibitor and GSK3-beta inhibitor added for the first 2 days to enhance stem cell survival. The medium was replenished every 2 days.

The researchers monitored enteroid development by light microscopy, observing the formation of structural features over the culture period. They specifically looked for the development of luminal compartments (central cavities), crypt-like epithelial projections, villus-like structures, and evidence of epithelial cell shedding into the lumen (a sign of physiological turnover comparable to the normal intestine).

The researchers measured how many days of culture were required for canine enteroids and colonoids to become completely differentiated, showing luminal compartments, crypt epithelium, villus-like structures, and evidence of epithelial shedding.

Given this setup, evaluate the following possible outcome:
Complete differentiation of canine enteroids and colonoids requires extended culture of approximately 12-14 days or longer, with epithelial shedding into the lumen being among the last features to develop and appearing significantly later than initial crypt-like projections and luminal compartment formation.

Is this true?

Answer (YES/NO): NO